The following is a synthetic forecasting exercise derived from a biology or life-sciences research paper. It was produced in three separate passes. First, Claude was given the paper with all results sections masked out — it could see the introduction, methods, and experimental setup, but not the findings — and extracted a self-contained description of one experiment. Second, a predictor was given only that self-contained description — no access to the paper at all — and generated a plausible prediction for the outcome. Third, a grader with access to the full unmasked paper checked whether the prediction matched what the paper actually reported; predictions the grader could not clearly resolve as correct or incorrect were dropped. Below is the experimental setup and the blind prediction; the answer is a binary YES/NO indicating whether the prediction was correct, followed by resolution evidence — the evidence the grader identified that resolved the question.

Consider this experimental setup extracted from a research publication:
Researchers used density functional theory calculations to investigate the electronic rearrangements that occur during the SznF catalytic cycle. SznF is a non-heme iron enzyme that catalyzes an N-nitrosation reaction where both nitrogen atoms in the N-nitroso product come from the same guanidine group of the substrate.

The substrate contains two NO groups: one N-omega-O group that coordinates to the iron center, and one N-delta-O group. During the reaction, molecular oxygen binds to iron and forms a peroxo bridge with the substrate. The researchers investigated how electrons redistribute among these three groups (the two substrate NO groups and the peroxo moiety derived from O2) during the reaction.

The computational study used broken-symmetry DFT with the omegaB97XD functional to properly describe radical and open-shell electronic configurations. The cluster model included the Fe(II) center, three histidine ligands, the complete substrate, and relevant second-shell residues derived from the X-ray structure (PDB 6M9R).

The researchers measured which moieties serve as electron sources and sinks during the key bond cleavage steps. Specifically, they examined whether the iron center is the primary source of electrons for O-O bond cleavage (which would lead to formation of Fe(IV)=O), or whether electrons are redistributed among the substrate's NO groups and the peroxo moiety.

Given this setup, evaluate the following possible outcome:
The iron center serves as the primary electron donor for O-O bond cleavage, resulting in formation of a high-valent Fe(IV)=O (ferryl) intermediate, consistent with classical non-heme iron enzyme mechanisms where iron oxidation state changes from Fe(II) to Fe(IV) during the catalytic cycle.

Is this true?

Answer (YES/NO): NO